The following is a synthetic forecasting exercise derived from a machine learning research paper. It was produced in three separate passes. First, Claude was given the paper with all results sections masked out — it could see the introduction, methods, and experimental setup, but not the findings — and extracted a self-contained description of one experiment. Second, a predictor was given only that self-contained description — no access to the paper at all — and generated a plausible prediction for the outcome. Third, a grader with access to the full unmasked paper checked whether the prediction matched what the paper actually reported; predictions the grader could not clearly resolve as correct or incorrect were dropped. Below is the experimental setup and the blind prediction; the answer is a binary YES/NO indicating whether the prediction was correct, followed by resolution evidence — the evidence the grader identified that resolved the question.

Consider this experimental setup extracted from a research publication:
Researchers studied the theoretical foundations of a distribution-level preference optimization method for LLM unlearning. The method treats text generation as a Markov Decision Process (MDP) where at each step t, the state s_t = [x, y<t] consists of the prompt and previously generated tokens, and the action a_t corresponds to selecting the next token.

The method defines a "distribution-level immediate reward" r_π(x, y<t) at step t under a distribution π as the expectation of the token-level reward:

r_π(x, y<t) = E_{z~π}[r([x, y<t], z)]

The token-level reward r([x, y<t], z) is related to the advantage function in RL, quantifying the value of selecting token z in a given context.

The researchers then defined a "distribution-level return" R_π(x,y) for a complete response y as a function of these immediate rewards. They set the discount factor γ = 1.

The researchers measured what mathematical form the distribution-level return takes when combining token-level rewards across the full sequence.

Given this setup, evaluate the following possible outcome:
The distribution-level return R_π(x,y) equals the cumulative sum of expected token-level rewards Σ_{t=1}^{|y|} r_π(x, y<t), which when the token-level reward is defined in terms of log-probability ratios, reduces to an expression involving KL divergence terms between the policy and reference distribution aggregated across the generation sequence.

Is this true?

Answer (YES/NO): YES